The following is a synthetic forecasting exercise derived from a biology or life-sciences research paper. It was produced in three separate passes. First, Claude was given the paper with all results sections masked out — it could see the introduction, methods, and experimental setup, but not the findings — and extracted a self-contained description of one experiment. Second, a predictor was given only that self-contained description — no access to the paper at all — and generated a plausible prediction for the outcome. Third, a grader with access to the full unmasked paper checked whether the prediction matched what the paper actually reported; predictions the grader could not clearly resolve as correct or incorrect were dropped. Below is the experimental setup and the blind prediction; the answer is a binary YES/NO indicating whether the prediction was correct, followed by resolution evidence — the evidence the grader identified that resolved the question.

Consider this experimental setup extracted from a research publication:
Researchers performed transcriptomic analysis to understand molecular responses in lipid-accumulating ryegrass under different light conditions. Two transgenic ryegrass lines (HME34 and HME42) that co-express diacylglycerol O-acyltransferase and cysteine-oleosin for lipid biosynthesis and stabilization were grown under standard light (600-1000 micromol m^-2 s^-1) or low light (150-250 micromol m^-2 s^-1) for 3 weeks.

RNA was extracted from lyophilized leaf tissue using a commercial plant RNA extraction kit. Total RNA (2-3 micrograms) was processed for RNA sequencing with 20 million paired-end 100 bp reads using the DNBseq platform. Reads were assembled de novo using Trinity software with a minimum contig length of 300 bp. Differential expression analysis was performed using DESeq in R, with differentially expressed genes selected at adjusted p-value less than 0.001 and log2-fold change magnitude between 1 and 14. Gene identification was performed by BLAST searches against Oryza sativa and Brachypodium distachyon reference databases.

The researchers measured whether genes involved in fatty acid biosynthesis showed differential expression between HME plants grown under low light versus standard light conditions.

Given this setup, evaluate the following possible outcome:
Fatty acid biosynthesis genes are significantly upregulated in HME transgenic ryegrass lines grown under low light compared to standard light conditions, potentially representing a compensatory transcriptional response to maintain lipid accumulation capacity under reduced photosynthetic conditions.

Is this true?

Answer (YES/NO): NO